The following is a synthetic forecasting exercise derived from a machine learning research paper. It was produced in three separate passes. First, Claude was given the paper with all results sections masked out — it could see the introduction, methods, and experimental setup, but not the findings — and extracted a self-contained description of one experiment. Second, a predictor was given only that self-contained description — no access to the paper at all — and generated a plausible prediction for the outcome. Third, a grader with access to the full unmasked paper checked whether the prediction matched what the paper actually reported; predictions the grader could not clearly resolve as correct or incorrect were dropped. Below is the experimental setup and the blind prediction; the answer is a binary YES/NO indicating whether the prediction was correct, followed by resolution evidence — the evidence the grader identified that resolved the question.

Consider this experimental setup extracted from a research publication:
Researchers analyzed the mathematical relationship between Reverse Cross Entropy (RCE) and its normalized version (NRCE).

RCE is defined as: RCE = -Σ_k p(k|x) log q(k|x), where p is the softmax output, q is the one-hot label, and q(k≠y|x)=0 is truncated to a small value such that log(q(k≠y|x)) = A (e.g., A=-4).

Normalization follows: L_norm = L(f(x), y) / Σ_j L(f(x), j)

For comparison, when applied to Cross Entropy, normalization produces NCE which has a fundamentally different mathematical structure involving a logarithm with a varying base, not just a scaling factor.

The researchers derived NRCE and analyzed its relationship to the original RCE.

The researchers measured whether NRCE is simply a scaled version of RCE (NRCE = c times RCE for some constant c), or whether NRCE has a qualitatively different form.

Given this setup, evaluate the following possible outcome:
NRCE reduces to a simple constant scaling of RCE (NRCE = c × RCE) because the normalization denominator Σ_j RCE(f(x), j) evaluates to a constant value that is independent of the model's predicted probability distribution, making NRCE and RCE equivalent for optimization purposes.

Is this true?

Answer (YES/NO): YES